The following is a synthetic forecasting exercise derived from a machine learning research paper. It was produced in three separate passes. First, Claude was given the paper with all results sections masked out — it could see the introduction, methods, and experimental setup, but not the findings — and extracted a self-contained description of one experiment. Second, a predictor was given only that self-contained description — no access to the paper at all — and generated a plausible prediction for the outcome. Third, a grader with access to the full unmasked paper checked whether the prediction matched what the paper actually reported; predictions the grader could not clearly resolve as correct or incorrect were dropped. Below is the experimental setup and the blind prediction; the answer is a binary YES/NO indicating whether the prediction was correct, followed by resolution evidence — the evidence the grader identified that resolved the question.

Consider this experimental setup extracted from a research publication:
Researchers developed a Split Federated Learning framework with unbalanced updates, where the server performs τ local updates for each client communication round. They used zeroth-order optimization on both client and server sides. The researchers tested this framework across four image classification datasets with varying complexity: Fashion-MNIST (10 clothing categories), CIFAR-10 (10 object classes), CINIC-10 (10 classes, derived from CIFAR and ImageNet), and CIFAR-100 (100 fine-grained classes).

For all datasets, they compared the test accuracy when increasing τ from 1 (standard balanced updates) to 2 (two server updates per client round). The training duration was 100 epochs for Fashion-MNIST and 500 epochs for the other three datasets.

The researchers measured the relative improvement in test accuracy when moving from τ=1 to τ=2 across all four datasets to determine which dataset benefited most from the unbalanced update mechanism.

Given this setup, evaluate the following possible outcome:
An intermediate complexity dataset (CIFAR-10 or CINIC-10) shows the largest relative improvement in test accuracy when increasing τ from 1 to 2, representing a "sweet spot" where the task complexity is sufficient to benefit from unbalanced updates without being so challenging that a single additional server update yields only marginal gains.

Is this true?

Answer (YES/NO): NO